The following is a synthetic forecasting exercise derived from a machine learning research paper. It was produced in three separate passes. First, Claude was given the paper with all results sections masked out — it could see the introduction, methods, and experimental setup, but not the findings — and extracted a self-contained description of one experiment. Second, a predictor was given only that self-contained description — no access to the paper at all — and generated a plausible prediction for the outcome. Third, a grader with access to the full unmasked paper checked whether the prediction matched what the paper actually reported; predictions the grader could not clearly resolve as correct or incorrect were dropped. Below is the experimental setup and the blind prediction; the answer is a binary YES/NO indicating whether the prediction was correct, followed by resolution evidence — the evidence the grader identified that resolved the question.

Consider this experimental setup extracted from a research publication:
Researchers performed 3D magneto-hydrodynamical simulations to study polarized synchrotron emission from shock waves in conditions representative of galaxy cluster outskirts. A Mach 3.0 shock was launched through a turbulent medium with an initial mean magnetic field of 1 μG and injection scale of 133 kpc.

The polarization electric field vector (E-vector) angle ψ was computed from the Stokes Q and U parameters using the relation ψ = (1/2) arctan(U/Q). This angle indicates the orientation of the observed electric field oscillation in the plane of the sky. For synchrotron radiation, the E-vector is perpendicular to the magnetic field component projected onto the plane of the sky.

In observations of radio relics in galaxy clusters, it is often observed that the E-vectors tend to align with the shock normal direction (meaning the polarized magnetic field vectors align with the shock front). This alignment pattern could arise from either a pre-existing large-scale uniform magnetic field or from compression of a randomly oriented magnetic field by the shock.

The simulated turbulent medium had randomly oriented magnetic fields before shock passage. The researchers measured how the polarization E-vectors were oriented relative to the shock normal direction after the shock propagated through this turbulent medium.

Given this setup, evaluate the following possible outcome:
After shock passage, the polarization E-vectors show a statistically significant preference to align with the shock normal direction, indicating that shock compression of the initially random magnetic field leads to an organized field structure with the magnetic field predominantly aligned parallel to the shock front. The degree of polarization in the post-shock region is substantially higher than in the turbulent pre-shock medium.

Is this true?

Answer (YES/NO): YES